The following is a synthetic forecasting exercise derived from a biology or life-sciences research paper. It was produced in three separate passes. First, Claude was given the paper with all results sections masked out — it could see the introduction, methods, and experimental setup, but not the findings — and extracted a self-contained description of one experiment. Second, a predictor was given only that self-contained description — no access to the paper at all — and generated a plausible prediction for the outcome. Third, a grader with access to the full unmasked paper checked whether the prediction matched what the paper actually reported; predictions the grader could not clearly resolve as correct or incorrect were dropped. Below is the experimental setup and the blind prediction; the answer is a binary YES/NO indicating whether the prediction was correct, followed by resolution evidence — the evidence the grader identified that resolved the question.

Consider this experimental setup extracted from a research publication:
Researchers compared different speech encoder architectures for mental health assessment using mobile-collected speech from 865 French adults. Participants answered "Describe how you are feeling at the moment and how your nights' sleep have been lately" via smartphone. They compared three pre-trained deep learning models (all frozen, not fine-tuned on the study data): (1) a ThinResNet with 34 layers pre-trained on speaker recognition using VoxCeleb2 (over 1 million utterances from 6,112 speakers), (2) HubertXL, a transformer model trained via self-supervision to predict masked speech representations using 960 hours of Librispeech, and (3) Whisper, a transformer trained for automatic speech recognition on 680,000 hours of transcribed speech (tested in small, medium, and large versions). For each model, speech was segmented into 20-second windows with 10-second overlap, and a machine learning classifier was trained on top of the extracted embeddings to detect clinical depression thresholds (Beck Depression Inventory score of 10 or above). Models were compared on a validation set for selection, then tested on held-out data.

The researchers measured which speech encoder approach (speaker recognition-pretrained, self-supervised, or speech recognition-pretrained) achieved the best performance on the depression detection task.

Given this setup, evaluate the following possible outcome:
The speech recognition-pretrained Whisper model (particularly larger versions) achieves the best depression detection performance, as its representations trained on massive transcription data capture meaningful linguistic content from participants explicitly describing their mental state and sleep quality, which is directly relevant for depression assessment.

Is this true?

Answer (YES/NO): NO